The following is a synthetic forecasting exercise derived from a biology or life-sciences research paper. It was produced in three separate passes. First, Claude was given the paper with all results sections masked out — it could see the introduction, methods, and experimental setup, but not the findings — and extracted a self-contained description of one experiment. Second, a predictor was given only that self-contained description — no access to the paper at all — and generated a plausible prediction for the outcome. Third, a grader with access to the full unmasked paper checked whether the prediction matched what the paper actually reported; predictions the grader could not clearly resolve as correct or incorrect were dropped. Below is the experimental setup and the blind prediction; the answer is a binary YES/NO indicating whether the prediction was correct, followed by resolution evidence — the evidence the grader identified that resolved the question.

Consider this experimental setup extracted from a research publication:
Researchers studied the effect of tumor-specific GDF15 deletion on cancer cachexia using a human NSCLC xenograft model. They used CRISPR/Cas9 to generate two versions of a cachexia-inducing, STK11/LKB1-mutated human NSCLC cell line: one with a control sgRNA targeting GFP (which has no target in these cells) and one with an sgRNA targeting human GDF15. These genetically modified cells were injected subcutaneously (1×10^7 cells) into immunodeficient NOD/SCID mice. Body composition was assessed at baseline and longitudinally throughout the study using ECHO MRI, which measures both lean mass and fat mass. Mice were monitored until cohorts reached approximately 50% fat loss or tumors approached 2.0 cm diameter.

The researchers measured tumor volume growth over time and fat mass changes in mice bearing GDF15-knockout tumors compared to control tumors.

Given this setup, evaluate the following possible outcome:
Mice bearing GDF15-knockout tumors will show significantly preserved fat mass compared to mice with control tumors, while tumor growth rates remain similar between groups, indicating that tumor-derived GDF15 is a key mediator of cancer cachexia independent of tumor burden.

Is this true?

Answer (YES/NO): YES